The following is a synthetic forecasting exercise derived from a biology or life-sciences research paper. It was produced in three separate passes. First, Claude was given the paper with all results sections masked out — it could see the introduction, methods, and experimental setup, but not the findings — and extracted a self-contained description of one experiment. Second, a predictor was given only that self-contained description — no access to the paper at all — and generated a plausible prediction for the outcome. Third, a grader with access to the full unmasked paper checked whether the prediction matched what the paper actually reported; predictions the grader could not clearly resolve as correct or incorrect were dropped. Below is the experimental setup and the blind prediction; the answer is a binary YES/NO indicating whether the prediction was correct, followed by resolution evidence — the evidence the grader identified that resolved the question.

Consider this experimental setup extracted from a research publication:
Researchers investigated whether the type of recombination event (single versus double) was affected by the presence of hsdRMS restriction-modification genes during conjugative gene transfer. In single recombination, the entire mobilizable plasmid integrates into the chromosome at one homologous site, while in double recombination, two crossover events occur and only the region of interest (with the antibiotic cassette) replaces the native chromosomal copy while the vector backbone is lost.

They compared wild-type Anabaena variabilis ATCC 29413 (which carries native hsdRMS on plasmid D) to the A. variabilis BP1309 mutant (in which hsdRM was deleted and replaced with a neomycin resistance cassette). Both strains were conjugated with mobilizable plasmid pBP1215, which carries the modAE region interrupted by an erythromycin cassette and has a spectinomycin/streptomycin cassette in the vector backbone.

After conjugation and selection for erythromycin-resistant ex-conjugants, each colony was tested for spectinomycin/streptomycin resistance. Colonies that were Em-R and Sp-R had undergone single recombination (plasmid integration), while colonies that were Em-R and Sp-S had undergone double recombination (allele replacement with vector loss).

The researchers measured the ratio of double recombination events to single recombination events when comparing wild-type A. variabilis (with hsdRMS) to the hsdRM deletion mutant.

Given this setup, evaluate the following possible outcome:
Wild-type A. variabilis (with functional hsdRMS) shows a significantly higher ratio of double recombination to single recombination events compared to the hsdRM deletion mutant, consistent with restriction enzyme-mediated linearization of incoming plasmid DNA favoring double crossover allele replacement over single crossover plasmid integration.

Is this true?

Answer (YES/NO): YES